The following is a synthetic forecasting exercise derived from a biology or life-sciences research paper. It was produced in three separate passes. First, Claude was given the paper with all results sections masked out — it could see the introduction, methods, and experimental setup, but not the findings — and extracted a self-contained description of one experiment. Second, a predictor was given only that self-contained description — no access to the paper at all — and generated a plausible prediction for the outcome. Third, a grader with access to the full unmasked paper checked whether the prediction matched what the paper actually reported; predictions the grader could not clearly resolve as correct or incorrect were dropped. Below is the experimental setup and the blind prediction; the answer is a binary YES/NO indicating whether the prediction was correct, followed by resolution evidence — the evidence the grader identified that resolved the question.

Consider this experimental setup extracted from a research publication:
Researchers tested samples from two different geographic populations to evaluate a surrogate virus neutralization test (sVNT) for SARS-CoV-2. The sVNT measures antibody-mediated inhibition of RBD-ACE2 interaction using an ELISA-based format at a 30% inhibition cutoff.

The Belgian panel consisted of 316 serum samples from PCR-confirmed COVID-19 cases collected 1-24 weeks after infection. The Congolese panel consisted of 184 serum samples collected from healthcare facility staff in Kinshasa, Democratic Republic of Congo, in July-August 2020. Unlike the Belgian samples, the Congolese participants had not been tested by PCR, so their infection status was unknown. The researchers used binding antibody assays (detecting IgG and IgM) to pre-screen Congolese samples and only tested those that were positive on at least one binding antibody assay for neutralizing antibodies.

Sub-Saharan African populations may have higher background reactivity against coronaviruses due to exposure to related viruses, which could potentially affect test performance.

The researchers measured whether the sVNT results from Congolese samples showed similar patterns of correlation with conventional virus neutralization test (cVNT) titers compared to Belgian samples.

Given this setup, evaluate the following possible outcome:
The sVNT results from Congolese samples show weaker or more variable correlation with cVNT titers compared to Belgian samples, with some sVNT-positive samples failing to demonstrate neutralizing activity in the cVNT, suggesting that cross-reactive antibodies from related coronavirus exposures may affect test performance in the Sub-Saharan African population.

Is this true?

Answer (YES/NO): NO